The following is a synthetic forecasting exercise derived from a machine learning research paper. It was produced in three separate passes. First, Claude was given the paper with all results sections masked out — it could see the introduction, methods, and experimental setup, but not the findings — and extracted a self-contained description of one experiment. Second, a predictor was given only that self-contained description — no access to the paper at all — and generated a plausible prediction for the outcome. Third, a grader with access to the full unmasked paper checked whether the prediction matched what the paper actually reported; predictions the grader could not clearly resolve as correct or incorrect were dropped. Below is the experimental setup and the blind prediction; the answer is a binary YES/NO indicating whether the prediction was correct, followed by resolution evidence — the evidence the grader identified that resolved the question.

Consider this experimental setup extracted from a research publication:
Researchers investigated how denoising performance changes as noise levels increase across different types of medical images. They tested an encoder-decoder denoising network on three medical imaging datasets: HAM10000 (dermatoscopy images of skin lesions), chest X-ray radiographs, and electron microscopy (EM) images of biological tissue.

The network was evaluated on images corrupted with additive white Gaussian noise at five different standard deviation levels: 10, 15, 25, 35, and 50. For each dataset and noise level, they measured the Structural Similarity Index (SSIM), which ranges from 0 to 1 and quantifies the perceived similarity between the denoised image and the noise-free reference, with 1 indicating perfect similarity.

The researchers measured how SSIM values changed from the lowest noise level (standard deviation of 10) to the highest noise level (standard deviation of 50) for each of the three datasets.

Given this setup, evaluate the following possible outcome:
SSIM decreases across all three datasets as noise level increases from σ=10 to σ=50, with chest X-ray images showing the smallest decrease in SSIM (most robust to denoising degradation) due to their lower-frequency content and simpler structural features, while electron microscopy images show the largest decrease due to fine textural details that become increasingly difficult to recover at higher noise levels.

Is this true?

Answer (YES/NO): NO